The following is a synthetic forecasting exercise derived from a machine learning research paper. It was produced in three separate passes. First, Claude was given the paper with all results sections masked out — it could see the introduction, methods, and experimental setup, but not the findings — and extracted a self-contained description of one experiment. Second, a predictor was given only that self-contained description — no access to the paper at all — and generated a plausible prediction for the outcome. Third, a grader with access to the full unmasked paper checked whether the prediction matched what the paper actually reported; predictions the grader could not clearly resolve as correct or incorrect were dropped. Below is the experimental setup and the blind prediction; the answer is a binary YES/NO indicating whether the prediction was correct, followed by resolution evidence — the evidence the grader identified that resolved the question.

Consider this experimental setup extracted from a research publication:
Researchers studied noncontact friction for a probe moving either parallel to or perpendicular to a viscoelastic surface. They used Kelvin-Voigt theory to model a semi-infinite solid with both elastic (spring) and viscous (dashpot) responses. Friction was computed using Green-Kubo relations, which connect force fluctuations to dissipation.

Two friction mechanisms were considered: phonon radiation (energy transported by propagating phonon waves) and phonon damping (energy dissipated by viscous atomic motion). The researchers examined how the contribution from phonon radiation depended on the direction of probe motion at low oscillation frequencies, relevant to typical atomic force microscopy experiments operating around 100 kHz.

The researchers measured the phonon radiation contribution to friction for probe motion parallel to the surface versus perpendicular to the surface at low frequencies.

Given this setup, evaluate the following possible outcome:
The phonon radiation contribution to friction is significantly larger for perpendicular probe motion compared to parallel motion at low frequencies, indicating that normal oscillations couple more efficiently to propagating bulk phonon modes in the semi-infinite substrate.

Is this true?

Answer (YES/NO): YES